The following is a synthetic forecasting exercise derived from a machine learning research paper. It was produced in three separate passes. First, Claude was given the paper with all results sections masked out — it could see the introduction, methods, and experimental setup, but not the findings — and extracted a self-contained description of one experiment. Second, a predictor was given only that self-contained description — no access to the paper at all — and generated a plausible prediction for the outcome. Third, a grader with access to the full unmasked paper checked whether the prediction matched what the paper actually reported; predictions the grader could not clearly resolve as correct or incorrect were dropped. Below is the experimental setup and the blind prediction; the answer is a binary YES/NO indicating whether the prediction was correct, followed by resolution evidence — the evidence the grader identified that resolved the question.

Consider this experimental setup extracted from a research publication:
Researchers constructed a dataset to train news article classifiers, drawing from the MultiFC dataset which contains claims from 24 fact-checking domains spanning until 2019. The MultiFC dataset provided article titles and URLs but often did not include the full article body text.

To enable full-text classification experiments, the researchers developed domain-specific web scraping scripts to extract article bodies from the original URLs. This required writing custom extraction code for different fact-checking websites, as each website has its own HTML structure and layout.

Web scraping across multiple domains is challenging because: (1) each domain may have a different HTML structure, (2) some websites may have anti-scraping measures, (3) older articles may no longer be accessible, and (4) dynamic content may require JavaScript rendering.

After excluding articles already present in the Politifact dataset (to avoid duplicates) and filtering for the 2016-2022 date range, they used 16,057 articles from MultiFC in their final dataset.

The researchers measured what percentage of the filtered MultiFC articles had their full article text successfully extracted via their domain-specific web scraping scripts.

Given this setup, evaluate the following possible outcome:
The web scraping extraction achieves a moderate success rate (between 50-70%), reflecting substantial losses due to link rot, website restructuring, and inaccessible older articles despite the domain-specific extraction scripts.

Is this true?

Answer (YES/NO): NO